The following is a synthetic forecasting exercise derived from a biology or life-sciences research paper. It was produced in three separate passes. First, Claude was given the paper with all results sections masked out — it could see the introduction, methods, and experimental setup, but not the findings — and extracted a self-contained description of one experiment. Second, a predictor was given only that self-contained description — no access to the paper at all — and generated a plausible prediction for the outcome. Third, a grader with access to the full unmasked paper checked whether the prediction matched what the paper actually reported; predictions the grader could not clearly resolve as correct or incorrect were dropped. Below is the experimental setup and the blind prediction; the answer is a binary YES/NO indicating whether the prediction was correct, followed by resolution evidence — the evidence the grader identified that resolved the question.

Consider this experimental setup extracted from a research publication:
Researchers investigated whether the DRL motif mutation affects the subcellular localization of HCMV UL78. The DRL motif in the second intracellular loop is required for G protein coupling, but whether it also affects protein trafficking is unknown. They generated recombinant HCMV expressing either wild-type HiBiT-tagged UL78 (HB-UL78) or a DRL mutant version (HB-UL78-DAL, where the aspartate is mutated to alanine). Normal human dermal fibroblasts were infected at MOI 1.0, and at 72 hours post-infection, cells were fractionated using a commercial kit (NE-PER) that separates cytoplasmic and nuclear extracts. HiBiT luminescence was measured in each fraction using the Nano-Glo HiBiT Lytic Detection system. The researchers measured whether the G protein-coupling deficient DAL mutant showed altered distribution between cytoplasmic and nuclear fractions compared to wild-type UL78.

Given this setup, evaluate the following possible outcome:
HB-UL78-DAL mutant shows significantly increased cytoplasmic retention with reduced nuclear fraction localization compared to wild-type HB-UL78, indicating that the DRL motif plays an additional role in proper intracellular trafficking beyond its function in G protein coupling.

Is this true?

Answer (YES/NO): NO